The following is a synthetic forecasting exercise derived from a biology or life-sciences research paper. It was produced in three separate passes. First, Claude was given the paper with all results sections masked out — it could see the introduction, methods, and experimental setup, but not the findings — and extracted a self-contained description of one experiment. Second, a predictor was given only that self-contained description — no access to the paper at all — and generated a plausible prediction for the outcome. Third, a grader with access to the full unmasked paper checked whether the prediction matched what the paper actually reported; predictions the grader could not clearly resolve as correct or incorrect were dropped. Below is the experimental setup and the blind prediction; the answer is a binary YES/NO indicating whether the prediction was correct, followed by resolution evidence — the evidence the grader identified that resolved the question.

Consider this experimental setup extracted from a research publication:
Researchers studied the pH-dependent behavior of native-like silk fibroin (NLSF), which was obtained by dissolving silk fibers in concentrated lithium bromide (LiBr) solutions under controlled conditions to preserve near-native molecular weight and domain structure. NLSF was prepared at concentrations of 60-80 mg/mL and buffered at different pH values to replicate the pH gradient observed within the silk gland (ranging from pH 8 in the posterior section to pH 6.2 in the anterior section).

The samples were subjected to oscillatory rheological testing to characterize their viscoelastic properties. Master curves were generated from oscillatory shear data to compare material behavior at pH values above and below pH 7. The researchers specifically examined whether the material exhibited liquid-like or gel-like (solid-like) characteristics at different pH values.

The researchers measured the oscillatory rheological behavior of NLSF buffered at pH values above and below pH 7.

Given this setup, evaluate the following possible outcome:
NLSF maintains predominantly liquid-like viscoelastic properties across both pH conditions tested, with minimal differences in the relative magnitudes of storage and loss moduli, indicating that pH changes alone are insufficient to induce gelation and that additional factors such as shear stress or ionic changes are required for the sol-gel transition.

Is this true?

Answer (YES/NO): NO